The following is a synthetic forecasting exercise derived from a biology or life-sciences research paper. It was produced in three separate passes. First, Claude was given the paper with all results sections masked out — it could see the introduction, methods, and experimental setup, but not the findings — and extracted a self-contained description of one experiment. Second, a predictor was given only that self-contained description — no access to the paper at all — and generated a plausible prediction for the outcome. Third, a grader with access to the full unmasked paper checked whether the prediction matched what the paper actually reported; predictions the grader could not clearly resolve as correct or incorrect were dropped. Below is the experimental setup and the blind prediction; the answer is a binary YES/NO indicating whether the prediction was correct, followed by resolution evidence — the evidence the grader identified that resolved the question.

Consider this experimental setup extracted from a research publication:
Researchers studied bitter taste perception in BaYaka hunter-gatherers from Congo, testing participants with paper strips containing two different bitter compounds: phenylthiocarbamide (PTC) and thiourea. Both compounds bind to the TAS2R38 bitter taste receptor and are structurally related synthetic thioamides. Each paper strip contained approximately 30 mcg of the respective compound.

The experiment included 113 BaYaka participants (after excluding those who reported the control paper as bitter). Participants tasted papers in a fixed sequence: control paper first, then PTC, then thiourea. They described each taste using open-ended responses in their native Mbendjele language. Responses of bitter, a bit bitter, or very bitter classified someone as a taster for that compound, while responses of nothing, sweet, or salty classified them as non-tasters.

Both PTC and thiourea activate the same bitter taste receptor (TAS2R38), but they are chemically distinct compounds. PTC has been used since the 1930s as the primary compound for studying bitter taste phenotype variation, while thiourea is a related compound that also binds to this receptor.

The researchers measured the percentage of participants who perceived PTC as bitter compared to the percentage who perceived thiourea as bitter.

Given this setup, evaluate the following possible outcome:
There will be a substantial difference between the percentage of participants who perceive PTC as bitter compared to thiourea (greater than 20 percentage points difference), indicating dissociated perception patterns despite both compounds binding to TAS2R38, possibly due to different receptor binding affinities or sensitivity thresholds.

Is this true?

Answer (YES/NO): NO